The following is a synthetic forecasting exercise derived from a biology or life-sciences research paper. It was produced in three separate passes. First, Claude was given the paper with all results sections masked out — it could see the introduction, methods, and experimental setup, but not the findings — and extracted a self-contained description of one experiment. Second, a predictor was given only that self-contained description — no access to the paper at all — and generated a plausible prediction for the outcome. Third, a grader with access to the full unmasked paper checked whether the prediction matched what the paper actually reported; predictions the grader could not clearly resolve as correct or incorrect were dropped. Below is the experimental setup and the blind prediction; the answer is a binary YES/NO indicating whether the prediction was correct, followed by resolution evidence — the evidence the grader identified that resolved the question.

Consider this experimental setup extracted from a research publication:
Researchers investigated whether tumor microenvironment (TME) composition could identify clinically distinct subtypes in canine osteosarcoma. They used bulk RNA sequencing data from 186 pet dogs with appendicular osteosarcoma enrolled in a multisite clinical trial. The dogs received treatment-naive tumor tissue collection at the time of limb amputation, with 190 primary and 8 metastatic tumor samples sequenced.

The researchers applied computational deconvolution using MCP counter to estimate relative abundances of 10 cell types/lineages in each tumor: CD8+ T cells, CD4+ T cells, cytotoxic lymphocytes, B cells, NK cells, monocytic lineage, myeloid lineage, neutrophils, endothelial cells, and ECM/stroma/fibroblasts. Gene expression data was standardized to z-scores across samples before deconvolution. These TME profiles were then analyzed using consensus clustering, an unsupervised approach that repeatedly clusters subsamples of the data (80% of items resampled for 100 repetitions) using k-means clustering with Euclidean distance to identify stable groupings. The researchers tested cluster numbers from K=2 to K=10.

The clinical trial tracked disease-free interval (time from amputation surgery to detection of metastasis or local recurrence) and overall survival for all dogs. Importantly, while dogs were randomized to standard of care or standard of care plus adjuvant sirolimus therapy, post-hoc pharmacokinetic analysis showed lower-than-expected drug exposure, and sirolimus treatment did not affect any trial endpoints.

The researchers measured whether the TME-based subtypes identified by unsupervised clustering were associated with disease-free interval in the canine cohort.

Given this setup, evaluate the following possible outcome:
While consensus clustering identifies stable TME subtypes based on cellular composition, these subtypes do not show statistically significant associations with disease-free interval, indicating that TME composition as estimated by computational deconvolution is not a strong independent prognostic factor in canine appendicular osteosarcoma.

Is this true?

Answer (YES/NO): NO